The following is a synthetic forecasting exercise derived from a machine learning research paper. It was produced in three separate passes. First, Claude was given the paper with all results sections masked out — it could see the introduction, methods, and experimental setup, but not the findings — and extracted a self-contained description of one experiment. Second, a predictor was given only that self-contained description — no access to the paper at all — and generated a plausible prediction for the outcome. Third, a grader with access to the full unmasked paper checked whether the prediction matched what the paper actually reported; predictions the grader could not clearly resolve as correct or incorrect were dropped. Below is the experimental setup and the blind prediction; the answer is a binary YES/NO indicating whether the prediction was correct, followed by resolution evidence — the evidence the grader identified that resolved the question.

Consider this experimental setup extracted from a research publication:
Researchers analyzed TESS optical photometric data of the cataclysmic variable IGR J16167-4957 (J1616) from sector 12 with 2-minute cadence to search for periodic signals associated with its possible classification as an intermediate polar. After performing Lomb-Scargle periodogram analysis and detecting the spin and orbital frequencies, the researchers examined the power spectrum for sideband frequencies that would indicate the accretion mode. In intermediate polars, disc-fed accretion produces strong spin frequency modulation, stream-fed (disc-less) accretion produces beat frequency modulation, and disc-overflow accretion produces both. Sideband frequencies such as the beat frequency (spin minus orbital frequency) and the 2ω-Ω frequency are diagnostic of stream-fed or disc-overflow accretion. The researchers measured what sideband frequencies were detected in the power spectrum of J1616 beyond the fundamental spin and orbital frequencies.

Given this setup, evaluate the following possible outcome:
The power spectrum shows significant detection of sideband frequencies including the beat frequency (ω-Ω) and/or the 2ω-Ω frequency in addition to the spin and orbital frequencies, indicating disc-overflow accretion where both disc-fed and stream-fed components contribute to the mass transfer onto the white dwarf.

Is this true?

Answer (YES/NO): NO